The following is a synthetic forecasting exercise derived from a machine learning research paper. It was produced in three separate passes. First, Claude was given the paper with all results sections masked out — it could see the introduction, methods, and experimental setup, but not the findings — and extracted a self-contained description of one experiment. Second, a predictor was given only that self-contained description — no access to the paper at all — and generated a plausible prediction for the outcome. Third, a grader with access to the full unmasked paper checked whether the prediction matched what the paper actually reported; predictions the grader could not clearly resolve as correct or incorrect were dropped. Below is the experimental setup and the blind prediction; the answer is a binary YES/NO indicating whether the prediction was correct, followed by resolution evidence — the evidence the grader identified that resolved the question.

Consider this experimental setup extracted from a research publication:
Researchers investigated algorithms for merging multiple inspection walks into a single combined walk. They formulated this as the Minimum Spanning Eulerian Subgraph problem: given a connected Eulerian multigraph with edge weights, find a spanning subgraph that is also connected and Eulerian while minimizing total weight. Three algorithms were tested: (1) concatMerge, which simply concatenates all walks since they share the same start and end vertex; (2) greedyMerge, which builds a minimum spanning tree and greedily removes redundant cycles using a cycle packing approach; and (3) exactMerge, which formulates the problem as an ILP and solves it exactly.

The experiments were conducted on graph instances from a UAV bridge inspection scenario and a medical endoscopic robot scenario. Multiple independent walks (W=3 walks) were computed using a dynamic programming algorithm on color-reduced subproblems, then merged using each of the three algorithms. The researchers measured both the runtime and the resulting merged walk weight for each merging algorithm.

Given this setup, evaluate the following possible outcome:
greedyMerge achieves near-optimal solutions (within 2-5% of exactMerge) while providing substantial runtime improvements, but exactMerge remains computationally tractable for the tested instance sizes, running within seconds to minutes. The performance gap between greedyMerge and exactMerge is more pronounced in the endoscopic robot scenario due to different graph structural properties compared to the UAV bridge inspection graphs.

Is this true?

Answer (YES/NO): NO